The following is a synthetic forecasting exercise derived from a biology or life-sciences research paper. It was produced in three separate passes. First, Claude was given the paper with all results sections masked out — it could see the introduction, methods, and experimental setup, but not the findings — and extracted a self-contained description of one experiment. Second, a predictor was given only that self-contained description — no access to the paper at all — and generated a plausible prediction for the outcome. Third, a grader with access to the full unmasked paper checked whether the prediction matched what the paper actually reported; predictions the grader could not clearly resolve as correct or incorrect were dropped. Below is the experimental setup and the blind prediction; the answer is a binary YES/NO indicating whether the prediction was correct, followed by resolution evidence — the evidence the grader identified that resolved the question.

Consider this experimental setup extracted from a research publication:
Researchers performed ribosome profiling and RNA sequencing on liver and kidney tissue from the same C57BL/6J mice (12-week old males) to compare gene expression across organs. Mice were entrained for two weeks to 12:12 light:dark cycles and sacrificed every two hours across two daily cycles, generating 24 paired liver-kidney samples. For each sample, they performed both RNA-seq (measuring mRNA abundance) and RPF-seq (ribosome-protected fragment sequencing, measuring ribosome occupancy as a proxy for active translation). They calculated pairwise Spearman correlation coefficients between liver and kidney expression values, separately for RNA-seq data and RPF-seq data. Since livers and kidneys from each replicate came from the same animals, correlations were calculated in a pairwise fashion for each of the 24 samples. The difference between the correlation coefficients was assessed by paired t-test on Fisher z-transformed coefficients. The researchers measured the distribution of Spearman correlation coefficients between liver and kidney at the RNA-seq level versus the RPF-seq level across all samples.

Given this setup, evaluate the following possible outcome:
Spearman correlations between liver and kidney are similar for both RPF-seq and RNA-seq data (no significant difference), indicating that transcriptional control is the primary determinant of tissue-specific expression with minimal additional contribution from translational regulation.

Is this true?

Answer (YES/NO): NO